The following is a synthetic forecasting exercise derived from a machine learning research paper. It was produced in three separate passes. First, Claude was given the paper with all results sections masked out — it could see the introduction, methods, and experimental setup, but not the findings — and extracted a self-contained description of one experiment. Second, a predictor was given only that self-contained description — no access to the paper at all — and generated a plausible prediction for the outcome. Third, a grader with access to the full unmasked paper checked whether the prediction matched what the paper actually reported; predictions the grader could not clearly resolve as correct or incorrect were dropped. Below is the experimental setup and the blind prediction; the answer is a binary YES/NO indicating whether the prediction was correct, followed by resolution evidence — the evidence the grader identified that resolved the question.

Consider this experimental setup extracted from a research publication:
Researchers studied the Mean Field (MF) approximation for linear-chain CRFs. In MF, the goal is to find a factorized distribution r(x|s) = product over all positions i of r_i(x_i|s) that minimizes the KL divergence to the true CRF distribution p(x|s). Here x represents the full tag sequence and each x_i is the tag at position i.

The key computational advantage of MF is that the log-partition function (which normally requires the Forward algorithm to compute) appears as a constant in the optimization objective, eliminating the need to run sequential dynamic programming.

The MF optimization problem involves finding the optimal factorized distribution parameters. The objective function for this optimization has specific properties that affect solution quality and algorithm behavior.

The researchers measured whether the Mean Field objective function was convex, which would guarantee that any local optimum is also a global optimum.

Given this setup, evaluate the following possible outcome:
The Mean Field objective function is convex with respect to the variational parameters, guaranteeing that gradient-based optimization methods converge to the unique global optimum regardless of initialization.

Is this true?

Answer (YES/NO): NO